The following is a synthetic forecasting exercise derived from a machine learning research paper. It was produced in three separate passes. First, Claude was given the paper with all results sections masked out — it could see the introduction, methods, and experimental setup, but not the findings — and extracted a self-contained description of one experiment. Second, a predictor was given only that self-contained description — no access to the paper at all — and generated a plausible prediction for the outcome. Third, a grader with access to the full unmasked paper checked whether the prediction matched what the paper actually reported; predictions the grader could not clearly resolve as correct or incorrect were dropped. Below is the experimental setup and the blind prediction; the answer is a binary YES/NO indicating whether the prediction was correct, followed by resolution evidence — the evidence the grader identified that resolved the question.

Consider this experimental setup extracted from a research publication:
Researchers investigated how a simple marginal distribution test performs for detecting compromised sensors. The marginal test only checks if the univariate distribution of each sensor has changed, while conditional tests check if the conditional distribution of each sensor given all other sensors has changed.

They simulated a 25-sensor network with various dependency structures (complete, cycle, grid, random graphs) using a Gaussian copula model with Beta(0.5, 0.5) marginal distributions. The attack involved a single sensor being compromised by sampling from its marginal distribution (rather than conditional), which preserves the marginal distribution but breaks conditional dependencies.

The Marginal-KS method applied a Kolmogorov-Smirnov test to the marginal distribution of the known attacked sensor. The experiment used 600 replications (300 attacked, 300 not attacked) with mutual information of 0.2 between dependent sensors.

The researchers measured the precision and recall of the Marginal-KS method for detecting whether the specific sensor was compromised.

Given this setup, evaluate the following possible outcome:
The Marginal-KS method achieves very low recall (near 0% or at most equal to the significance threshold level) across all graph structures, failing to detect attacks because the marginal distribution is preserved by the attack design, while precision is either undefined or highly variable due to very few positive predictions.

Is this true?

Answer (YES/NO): NO